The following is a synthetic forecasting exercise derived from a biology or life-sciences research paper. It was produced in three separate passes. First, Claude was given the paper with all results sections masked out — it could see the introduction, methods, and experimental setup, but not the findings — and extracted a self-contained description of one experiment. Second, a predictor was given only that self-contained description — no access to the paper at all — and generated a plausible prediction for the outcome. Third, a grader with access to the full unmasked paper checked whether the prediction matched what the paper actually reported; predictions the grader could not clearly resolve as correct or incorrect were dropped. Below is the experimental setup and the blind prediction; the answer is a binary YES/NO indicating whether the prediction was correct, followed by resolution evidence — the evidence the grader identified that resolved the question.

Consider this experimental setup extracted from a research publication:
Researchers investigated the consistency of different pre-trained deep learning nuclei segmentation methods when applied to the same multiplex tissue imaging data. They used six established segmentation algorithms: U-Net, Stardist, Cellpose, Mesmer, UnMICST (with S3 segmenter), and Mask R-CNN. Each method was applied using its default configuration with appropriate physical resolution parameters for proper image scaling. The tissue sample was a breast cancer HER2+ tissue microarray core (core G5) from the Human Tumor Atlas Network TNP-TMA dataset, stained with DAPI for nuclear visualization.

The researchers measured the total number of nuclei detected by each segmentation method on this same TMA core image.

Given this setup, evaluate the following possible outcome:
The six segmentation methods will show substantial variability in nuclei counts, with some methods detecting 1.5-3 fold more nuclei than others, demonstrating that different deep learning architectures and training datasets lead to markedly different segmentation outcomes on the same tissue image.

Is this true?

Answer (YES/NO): NO